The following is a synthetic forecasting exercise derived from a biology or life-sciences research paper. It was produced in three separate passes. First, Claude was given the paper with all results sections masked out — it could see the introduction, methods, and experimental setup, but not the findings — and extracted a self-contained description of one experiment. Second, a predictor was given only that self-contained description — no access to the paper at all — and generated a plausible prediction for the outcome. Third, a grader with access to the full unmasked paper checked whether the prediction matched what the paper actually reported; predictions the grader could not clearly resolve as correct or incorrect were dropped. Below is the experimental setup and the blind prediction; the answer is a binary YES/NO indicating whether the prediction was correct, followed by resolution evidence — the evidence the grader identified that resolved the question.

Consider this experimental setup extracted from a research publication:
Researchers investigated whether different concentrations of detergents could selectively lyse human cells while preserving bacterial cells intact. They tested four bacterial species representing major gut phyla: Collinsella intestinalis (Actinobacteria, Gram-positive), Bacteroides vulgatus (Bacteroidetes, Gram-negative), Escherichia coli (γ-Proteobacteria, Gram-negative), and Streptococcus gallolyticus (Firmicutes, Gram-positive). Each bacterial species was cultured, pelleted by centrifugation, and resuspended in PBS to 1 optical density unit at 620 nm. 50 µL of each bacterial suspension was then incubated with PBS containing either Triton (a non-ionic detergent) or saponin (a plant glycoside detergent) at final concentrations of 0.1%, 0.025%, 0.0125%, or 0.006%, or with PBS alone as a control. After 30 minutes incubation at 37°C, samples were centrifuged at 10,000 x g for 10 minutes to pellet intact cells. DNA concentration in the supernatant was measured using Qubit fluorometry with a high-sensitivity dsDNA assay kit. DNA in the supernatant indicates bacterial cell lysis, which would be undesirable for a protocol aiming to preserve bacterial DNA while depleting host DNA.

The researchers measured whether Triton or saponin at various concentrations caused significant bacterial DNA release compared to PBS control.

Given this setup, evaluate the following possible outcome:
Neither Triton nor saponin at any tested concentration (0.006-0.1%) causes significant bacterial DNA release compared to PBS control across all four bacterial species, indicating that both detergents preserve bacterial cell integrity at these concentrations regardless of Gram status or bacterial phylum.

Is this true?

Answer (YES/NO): NO